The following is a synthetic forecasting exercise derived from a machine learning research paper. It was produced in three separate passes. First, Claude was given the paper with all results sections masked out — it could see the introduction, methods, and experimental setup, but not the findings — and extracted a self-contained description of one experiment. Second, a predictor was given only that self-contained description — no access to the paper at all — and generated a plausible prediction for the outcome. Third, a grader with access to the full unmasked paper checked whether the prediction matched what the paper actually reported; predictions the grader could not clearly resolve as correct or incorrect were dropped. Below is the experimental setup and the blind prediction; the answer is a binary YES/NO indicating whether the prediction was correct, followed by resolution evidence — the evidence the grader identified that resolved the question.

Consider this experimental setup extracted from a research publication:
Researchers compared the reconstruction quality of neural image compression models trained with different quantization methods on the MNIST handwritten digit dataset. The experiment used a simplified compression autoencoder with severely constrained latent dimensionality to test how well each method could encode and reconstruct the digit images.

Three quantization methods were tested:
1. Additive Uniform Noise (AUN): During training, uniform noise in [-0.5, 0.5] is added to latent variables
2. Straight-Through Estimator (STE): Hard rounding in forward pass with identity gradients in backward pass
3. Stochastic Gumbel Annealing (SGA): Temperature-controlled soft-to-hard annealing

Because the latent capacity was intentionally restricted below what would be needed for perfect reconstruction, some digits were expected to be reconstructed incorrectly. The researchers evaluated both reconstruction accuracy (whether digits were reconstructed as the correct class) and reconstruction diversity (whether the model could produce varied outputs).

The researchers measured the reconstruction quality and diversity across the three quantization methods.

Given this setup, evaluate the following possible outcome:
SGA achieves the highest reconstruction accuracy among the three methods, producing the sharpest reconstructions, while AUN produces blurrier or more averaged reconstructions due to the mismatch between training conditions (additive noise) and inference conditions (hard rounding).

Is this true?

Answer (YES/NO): NO